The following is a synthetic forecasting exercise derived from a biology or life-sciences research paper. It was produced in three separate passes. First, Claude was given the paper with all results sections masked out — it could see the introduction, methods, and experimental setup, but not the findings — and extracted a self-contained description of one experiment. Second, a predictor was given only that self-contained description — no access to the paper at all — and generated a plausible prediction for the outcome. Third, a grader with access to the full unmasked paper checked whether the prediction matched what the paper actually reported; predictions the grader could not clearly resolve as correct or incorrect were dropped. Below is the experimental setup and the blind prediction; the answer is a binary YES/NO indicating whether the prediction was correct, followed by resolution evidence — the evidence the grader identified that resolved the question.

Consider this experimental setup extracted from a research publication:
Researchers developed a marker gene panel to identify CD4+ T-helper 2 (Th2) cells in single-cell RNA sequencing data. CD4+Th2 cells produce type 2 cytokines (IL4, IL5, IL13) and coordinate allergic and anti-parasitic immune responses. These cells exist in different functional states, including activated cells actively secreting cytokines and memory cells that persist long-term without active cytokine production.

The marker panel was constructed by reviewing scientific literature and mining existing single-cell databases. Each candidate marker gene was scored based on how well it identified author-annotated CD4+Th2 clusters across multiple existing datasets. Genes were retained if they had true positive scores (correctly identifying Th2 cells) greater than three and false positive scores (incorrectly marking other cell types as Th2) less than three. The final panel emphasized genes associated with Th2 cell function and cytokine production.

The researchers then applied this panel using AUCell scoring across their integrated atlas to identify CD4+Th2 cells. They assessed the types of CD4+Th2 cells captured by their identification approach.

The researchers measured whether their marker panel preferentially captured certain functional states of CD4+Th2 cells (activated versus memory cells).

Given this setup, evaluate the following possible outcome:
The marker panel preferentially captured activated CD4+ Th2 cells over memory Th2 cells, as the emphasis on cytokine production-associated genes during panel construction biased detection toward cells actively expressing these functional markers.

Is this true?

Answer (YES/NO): YES